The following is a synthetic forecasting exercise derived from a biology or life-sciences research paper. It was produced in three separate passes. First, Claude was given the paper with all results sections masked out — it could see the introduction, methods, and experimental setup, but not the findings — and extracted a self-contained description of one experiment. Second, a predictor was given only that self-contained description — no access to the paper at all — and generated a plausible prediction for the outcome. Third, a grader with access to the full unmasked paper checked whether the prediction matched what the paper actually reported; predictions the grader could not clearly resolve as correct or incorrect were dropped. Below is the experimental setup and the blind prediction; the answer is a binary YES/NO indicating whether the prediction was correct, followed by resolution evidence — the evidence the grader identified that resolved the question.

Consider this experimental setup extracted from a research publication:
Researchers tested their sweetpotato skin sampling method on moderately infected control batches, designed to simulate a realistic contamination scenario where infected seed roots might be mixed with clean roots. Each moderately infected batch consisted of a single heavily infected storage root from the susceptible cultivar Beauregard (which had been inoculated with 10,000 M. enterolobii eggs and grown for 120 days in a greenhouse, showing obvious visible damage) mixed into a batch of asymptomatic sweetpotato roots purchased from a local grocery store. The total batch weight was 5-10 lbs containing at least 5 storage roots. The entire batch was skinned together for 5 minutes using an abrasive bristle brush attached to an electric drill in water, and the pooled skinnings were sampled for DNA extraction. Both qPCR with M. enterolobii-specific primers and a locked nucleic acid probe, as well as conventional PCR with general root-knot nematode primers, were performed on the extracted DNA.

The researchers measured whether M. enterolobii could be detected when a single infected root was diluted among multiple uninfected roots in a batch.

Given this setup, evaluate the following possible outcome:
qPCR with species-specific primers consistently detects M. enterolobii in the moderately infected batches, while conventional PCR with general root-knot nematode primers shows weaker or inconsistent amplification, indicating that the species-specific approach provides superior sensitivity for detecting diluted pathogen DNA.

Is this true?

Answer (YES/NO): NO